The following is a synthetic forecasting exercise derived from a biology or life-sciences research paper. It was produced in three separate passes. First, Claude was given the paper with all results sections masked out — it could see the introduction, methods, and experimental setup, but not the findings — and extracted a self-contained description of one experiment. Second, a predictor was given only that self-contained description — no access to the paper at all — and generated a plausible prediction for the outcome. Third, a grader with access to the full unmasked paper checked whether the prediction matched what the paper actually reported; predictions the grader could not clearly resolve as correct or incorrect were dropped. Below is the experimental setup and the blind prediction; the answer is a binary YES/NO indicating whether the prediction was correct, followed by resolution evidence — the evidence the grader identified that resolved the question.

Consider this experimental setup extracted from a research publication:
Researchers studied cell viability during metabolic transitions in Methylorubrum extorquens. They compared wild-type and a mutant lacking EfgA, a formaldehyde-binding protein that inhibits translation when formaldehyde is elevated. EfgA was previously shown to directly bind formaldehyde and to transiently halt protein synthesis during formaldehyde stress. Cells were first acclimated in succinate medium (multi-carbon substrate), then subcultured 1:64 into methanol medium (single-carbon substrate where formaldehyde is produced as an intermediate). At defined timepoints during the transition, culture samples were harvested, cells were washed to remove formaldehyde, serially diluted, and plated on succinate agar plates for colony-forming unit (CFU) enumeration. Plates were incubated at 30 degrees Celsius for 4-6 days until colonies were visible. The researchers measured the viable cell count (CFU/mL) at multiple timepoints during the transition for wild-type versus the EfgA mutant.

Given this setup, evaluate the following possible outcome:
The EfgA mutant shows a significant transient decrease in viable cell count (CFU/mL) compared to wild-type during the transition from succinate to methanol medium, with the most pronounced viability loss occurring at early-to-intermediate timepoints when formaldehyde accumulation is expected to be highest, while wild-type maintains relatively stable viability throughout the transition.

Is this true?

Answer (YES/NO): NO